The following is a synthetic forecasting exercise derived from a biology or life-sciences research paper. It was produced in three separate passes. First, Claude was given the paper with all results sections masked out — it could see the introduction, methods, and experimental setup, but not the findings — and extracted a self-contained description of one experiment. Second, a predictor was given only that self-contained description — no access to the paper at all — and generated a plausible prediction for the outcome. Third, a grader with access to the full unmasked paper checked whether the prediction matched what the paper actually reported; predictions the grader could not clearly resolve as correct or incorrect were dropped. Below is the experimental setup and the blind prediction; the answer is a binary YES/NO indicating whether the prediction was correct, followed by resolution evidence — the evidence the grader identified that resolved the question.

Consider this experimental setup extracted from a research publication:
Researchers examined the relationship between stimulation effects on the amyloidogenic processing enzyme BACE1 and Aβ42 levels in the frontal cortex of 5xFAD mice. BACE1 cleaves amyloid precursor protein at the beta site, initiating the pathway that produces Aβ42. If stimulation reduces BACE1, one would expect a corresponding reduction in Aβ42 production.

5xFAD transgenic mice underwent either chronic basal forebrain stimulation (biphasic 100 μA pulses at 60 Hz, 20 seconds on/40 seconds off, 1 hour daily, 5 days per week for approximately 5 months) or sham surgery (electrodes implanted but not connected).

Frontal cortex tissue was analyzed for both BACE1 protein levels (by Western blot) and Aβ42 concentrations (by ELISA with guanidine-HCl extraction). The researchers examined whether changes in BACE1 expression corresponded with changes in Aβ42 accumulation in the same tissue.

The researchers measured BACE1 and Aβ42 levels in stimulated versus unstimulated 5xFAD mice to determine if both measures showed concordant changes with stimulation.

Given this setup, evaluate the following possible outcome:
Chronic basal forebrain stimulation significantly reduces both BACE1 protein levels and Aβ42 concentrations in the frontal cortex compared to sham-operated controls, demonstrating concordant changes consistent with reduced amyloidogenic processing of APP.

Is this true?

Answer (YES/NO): NO